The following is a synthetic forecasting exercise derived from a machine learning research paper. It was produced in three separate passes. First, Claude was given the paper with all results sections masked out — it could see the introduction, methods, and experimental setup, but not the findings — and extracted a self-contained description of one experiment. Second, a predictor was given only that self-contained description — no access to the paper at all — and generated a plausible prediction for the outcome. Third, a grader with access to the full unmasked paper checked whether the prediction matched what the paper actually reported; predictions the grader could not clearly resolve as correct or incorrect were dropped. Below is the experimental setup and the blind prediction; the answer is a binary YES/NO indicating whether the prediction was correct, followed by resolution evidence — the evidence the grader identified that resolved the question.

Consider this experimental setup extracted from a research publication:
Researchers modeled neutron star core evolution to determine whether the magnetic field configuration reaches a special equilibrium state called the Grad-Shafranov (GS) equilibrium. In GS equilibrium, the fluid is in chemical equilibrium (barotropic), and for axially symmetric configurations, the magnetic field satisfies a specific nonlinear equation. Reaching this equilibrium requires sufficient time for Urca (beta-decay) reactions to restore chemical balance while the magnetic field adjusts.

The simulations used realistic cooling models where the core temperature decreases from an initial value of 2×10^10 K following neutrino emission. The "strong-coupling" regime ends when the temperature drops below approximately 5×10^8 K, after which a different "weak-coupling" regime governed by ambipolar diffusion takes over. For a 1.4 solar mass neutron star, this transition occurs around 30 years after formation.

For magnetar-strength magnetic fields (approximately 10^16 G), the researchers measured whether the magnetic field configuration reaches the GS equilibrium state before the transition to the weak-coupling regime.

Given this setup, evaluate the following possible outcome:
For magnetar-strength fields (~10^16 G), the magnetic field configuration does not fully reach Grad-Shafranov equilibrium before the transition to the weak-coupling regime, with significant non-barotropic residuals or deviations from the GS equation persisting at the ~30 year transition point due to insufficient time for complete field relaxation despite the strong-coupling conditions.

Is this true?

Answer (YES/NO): YES